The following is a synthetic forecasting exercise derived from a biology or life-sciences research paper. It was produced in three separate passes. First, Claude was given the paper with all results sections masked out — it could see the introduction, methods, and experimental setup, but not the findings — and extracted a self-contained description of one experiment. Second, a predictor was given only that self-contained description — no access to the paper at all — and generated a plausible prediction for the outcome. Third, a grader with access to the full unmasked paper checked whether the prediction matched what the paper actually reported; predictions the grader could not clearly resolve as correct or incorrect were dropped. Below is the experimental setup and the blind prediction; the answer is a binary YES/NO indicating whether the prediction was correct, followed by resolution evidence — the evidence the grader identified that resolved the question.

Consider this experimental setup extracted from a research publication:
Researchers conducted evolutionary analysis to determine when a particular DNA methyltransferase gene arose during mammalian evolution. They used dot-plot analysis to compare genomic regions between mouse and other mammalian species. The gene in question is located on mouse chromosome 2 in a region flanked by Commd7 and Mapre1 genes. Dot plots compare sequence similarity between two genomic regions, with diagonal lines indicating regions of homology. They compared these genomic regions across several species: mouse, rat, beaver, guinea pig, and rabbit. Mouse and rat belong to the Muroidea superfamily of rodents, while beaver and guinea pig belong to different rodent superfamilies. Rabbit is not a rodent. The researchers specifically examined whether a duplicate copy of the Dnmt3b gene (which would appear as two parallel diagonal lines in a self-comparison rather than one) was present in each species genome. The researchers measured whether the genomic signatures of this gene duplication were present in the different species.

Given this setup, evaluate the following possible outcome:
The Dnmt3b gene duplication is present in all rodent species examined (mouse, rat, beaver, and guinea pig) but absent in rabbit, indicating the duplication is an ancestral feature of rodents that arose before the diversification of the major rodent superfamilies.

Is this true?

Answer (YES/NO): NO